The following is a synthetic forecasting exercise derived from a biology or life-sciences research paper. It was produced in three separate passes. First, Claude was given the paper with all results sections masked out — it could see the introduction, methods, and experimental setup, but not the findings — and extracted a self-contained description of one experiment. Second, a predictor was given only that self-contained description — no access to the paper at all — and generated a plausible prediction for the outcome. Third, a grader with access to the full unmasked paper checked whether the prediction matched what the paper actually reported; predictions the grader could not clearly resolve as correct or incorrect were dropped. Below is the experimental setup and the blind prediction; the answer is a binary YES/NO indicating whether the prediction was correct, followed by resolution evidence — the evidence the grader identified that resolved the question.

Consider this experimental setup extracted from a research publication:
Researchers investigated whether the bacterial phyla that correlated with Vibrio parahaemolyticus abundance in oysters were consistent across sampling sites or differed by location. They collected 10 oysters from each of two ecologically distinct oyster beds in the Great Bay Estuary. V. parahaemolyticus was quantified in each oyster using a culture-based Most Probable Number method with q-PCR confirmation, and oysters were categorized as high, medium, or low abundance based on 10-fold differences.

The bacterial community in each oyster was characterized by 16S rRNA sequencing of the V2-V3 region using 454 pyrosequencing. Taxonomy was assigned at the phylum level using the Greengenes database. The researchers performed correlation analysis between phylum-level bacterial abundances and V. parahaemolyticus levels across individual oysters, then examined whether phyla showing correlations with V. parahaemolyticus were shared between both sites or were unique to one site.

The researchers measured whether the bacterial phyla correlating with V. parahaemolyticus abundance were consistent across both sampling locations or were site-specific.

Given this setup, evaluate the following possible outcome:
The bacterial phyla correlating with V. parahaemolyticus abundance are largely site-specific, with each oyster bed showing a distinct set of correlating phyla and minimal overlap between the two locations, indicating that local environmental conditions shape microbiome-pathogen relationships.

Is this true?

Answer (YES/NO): NO